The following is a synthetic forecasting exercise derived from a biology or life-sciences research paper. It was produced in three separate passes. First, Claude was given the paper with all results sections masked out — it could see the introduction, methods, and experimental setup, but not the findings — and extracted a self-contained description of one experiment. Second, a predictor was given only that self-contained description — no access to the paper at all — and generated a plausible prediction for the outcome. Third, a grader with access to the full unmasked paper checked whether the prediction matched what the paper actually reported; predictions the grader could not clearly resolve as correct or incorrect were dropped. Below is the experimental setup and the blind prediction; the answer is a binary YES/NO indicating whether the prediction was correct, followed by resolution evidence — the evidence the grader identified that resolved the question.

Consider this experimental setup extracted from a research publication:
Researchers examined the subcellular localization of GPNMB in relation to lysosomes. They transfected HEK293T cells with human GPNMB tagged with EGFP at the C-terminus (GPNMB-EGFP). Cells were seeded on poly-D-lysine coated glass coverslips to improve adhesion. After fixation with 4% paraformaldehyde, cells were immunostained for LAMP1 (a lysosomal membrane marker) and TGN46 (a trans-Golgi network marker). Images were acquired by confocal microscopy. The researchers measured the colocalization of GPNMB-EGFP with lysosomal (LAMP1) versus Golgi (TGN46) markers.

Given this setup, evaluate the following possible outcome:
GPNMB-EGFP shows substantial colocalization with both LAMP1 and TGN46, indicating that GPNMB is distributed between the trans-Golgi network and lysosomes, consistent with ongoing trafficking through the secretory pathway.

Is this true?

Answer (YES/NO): NO